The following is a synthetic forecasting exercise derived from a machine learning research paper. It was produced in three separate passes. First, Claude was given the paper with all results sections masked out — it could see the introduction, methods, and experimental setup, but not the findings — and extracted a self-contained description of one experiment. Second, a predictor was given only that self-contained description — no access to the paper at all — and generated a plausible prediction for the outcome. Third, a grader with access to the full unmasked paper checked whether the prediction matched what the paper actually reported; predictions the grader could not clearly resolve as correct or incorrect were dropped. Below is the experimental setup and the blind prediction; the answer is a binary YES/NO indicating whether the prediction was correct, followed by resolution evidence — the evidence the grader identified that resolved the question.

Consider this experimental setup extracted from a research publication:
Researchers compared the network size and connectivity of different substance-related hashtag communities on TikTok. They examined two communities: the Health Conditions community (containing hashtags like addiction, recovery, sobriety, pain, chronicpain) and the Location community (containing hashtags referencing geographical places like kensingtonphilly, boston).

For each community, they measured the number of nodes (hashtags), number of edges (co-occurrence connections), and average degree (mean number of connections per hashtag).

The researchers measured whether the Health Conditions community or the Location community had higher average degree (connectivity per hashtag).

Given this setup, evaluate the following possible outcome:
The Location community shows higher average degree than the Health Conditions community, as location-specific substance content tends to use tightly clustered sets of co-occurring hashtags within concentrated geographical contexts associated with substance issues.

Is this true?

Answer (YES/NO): NO